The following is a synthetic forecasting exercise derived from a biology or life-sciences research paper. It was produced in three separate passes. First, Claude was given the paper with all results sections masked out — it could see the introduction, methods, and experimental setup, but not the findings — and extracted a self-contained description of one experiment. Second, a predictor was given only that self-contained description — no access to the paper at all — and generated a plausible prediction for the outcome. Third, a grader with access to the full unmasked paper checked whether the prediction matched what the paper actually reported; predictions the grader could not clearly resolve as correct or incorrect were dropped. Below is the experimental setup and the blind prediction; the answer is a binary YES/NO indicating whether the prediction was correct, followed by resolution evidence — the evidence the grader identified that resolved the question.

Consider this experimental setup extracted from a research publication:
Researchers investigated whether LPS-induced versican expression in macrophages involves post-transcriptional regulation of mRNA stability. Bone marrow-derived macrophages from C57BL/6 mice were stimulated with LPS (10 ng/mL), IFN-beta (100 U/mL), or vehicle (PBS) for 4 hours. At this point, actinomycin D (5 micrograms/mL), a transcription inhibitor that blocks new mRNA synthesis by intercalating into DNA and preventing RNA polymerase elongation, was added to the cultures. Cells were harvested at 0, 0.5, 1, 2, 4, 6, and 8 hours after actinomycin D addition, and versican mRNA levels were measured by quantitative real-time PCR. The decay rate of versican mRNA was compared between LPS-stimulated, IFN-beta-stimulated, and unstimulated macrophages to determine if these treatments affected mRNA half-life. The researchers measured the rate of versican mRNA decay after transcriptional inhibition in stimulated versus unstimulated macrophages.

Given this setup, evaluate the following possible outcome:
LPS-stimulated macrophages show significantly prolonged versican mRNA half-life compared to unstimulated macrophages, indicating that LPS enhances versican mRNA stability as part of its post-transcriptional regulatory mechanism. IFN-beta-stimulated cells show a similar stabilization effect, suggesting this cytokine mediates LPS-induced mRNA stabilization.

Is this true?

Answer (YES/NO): NO